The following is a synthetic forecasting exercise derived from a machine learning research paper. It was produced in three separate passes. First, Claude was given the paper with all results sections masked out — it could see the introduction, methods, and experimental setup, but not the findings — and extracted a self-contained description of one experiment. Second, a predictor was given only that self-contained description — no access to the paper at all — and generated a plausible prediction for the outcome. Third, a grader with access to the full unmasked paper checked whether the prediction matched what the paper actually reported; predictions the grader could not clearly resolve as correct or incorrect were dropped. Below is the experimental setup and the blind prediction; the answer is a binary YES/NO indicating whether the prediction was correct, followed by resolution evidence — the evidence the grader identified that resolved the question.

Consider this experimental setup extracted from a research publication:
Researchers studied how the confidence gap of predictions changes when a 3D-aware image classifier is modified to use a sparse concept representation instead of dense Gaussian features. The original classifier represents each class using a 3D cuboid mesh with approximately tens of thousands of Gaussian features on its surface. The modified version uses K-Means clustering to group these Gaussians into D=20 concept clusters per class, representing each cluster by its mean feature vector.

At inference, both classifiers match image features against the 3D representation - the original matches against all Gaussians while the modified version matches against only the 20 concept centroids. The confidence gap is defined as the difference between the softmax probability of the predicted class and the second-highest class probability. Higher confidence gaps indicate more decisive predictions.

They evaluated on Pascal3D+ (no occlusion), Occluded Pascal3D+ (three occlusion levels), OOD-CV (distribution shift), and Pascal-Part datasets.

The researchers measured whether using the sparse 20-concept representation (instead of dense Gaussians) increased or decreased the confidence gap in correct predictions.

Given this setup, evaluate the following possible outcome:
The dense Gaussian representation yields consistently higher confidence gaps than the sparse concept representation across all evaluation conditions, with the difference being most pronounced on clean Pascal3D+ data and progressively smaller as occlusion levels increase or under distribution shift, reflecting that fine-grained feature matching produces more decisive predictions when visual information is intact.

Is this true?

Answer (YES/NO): NO